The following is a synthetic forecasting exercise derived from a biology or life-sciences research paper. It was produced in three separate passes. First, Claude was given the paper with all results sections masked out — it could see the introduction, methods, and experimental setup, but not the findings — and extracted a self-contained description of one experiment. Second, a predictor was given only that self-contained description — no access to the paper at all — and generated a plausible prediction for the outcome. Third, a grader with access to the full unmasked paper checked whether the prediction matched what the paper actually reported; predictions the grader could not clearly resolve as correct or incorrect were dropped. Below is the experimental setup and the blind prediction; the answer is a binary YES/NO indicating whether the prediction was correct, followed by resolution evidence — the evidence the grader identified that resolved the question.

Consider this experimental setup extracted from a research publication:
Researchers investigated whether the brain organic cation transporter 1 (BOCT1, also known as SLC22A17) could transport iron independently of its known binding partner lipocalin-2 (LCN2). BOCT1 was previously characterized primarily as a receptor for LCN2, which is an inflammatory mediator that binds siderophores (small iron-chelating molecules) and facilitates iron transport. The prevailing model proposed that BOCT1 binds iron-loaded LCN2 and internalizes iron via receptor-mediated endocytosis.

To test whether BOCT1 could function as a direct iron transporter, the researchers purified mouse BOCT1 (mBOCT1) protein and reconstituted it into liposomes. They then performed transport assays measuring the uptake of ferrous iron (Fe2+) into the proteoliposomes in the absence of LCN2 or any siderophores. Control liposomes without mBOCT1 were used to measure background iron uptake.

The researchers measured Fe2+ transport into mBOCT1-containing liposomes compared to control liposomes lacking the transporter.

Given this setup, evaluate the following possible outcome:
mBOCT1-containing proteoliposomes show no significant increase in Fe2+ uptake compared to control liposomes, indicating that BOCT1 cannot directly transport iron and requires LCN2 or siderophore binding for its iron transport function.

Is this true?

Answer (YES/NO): NO